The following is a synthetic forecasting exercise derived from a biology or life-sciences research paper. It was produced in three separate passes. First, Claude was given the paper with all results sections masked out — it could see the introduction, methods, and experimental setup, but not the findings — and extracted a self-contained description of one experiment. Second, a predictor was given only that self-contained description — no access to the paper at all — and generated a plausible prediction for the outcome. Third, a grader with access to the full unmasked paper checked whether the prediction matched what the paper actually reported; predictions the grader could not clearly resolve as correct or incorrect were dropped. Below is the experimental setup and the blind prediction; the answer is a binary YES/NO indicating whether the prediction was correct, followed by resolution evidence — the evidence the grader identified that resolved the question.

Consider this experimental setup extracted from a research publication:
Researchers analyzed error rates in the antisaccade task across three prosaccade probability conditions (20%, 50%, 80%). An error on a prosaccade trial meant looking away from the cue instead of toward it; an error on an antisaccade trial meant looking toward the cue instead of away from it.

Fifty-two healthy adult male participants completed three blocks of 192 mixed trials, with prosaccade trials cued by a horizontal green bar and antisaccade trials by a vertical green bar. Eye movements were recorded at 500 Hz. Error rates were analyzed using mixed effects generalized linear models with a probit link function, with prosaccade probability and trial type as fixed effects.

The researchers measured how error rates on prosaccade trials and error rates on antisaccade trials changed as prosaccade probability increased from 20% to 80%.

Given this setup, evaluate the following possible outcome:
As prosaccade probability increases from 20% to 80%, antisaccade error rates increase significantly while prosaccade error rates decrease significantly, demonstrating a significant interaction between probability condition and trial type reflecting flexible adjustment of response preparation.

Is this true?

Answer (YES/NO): YES